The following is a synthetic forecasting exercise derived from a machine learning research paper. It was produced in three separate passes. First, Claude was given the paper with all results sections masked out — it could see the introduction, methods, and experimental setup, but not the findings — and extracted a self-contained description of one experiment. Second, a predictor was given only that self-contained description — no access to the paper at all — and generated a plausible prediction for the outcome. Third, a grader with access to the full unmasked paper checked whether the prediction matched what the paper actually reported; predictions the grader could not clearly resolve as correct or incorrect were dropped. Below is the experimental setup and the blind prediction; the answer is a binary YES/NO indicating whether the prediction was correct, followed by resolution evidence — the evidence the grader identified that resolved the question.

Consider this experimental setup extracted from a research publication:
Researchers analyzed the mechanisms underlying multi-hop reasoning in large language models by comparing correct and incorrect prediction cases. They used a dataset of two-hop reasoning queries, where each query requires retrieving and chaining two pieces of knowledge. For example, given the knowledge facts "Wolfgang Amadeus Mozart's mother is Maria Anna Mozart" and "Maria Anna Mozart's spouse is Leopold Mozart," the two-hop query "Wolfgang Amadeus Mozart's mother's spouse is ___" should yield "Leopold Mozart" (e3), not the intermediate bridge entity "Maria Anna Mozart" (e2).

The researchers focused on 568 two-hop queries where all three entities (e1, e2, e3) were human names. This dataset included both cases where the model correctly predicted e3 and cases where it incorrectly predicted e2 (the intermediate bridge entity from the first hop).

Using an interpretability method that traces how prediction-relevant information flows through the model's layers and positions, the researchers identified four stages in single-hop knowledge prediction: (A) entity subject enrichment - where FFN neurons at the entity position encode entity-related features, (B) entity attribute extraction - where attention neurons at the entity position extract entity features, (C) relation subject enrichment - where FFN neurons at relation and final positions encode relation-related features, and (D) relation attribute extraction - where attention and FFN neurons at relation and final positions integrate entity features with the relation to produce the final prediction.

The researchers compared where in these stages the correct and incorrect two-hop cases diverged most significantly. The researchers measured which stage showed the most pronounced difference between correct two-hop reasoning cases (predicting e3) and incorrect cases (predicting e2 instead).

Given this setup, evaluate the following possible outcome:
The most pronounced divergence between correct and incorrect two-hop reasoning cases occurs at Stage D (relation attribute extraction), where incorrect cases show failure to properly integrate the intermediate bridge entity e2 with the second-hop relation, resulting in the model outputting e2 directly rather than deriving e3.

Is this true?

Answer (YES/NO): YES